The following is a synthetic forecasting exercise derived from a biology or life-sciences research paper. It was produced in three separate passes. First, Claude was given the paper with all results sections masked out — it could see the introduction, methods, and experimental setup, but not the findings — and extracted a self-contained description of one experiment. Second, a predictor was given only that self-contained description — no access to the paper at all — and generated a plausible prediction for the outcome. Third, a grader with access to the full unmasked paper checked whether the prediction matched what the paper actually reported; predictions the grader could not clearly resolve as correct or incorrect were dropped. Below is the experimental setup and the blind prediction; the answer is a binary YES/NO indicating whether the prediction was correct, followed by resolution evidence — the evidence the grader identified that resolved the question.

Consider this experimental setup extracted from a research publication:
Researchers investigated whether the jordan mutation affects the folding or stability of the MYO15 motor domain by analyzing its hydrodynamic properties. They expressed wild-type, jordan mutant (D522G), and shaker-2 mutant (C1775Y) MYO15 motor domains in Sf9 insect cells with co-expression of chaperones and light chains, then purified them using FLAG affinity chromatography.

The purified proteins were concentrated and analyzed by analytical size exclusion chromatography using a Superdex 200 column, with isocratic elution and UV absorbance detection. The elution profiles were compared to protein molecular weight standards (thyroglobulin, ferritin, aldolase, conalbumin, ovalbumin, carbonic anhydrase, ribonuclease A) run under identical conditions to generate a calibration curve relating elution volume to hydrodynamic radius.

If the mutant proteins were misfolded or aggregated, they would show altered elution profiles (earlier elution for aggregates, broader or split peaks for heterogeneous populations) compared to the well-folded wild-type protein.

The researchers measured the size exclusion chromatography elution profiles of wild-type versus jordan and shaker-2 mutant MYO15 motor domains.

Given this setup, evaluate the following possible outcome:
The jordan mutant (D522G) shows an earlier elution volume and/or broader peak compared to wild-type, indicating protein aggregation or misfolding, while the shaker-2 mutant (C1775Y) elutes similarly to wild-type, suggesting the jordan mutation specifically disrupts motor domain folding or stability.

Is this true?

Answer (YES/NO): NO